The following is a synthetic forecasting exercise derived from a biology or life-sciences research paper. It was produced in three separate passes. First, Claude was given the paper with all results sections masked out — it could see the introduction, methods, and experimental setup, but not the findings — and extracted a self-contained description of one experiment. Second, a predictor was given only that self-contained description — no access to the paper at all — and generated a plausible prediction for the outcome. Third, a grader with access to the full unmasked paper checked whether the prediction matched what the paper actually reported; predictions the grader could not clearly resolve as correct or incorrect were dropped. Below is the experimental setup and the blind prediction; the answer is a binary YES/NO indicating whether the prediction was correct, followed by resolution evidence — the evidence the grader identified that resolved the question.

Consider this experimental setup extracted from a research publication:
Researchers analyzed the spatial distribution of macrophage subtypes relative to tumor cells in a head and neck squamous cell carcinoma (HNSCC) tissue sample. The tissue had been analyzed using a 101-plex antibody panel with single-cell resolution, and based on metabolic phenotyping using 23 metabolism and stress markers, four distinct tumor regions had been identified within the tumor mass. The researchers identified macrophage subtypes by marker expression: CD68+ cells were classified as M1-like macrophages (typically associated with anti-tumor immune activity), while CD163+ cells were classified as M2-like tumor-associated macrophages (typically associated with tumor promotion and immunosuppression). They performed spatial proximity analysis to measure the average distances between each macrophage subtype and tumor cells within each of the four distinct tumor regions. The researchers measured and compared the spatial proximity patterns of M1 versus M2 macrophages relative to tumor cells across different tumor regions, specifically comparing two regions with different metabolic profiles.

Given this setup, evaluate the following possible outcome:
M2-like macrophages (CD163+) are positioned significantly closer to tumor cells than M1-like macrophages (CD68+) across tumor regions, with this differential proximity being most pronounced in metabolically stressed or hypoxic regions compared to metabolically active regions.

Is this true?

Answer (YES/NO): NO